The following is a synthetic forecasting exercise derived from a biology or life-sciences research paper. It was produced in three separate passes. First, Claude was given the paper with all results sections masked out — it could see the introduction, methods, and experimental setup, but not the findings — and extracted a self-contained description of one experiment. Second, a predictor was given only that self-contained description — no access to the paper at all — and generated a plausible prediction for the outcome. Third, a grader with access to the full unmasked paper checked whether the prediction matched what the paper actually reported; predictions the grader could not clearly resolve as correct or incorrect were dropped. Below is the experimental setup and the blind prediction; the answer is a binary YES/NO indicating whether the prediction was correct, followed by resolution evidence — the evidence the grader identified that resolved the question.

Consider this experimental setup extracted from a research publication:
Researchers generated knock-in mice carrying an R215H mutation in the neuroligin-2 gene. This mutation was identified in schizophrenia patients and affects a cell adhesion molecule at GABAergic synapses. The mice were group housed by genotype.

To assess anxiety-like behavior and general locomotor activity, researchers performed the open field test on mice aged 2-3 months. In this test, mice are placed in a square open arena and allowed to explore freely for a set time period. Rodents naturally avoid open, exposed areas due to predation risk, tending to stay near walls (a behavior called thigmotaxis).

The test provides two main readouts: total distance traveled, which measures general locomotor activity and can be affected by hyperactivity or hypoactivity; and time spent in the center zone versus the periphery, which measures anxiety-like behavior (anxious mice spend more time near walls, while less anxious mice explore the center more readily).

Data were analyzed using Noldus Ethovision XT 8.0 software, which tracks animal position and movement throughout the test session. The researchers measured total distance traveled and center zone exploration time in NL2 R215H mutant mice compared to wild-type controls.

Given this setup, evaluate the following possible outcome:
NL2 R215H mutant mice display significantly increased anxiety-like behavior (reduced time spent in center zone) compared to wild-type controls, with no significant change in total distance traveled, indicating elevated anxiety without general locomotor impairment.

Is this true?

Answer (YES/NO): YES